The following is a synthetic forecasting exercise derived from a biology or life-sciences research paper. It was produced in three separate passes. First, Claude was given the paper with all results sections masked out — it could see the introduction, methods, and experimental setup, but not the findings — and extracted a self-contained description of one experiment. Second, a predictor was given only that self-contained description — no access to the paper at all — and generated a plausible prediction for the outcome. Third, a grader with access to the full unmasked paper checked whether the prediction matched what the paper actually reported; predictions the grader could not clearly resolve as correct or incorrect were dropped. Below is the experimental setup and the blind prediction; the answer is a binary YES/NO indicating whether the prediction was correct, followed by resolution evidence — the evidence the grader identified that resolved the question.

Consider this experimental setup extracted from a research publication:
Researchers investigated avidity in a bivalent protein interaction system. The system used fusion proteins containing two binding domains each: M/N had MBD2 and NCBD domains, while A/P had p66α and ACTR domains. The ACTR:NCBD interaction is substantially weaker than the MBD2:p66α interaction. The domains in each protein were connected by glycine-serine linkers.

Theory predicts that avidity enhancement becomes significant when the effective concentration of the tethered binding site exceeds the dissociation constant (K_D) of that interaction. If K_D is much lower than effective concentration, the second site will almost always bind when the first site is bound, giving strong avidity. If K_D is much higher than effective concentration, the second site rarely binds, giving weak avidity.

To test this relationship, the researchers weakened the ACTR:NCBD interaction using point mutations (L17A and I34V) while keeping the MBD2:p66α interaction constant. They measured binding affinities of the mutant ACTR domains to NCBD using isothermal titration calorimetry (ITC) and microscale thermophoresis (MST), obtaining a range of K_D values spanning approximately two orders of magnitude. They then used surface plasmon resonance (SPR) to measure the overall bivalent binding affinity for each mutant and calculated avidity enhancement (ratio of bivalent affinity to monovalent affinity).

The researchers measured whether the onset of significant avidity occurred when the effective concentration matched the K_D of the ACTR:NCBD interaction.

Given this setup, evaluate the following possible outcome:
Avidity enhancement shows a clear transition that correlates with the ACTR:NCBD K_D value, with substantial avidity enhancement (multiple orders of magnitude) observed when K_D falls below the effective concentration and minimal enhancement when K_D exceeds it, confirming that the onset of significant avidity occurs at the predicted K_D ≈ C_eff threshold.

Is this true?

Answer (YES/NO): NO